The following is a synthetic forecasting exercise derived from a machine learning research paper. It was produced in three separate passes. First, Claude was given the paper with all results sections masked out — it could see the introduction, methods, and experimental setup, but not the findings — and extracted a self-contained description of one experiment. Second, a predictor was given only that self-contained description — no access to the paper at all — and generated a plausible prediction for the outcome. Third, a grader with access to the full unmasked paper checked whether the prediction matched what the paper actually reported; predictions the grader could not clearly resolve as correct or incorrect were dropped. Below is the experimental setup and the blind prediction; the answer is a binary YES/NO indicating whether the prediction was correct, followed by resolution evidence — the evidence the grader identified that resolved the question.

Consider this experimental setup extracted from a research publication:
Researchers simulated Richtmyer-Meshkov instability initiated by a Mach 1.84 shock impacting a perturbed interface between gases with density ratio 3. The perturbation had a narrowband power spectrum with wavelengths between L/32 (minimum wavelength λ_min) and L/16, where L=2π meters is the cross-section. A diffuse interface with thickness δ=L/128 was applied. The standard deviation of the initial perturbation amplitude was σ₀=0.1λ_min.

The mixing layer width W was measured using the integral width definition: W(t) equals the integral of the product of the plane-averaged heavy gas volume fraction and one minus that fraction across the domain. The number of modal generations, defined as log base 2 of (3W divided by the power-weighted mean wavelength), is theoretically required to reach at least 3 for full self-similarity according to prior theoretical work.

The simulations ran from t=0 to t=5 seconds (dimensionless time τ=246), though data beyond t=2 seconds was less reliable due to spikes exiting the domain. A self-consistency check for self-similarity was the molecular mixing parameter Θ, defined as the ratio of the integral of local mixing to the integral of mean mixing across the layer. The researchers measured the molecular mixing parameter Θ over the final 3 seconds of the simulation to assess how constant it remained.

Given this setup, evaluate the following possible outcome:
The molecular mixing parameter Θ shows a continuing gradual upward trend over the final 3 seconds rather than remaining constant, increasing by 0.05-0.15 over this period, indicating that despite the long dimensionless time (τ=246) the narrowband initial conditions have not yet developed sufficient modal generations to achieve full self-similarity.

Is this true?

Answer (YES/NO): NO